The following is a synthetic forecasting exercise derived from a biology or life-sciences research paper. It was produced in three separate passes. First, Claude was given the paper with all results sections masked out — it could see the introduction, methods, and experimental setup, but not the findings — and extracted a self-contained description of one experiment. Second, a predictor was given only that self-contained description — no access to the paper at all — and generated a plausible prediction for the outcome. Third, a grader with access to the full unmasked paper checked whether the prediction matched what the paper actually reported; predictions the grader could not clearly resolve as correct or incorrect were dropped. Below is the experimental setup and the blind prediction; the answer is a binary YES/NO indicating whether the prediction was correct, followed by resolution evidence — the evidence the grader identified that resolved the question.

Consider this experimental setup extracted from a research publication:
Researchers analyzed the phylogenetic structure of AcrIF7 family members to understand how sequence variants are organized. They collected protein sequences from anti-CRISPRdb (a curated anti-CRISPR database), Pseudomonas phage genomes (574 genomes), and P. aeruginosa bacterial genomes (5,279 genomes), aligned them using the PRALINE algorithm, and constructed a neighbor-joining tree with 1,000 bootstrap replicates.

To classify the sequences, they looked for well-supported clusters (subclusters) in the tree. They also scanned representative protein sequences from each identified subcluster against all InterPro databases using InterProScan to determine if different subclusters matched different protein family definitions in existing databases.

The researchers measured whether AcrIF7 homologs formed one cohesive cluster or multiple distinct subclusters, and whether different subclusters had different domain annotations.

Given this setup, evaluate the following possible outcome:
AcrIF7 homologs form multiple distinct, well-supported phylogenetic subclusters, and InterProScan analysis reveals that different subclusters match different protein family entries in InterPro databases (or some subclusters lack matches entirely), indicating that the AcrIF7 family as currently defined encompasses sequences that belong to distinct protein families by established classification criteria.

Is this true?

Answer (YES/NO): NO